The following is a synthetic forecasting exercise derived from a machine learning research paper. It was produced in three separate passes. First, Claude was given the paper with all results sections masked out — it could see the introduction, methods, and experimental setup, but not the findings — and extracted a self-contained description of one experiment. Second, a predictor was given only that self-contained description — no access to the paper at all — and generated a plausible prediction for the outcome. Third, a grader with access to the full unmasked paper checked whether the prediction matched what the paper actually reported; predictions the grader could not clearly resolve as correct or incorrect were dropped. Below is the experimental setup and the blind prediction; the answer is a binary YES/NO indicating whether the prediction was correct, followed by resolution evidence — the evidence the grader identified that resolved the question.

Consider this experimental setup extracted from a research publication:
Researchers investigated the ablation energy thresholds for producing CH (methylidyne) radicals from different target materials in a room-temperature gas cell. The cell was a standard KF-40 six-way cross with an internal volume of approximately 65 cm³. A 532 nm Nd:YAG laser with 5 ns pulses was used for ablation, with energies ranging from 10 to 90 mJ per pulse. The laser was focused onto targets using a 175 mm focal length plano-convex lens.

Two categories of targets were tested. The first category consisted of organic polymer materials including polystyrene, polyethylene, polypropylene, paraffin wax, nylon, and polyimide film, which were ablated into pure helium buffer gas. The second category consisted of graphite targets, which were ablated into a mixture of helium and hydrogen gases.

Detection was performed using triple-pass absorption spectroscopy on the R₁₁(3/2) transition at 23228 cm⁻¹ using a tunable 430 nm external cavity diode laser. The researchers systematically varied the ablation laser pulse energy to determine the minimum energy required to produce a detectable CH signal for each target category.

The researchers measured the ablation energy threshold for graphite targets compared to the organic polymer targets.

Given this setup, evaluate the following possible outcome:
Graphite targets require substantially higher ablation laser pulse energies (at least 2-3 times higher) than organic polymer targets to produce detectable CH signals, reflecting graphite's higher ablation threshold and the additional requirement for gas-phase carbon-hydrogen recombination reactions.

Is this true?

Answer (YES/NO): NO